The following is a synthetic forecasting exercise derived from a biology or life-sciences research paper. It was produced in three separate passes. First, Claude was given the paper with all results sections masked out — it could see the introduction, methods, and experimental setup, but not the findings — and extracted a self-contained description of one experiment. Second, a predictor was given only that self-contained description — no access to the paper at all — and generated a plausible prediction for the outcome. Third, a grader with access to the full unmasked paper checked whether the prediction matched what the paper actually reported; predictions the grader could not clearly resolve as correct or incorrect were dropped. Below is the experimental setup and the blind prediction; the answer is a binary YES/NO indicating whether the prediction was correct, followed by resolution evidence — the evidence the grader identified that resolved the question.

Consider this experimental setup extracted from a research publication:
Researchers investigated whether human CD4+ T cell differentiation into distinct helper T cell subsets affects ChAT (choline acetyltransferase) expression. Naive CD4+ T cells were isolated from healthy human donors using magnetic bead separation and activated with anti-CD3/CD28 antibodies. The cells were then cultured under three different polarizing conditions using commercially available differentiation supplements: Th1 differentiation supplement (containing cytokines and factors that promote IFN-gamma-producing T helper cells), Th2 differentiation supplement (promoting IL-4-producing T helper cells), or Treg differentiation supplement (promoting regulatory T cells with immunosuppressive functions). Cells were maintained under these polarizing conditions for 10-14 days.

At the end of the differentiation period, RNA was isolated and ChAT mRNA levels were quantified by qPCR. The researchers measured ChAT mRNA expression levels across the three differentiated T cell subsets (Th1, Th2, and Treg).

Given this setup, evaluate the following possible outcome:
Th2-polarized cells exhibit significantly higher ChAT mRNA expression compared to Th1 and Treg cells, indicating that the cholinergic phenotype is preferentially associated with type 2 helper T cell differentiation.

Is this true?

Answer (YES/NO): YES